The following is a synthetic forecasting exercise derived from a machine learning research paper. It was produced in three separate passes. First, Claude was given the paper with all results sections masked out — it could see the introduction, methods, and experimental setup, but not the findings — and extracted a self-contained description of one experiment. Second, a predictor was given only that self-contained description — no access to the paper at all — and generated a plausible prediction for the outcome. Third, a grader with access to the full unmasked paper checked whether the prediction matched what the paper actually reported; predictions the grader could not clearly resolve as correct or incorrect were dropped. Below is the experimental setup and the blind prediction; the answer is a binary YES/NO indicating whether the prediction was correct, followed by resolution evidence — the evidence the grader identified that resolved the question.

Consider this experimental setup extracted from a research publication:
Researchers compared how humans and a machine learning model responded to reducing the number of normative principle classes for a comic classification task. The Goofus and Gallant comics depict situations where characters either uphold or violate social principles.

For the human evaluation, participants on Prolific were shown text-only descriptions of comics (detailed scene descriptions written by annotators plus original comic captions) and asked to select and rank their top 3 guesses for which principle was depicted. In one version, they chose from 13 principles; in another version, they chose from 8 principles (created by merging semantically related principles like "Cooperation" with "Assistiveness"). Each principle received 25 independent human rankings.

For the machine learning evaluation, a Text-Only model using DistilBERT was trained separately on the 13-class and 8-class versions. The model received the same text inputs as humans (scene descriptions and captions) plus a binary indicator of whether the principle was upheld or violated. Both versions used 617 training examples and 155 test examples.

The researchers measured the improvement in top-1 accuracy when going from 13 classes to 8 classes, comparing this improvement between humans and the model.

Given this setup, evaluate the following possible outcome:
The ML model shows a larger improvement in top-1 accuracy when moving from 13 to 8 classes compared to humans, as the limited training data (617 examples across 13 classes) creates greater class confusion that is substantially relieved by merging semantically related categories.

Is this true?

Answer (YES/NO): NO